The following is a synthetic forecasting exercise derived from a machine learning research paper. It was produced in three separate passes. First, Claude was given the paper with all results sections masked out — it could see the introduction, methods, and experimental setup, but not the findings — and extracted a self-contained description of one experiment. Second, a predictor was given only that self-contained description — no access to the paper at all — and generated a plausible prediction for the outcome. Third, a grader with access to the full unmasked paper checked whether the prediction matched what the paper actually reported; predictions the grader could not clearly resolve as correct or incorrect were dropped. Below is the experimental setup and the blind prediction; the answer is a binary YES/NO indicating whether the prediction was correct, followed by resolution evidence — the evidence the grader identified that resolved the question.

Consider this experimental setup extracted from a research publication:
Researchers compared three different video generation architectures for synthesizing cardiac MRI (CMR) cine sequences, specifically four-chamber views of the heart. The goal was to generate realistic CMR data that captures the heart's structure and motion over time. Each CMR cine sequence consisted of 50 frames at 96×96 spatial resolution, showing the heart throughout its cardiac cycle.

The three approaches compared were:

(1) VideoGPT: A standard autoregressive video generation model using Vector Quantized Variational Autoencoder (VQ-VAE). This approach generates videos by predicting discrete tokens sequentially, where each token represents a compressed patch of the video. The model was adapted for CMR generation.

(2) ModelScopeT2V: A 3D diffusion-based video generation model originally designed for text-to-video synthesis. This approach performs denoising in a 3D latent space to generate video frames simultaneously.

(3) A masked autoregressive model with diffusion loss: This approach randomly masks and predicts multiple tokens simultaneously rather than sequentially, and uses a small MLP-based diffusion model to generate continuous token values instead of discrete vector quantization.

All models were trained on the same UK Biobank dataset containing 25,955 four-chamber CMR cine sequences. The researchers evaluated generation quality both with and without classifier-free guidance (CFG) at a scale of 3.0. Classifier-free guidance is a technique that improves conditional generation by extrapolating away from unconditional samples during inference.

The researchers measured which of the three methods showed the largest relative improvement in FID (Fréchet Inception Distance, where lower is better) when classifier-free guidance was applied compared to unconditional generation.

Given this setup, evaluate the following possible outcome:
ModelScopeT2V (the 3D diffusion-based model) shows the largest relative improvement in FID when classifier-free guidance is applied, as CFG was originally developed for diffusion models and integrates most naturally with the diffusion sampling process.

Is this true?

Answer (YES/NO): YES